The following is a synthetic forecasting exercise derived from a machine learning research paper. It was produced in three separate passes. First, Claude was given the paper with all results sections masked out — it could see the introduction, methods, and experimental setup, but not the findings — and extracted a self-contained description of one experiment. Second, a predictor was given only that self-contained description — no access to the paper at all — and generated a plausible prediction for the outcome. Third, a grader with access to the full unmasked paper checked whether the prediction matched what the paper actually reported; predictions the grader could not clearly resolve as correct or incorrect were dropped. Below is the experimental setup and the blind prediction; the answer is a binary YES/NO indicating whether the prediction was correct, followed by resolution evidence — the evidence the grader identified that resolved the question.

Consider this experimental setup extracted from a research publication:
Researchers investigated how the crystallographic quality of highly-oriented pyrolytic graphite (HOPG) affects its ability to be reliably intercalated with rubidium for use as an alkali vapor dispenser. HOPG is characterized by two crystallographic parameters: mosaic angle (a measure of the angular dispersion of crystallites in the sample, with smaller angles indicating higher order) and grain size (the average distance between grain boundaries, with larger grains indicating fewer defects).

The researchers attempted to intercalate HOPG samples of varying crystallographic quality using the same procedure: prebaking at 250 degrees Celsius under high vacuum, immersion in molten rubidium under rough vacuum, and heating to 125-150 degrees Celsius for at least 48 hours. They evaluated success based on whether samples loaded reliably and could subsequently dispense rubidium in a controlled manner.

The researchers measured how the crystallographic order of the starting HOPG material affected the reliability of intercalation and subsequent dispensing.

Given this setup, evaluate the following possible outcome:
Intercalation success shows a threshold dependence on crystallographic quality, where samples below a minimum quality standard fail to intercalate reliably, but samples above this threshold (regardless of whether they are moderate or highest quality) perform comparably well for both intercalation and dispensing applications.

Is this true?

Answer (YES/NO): NO